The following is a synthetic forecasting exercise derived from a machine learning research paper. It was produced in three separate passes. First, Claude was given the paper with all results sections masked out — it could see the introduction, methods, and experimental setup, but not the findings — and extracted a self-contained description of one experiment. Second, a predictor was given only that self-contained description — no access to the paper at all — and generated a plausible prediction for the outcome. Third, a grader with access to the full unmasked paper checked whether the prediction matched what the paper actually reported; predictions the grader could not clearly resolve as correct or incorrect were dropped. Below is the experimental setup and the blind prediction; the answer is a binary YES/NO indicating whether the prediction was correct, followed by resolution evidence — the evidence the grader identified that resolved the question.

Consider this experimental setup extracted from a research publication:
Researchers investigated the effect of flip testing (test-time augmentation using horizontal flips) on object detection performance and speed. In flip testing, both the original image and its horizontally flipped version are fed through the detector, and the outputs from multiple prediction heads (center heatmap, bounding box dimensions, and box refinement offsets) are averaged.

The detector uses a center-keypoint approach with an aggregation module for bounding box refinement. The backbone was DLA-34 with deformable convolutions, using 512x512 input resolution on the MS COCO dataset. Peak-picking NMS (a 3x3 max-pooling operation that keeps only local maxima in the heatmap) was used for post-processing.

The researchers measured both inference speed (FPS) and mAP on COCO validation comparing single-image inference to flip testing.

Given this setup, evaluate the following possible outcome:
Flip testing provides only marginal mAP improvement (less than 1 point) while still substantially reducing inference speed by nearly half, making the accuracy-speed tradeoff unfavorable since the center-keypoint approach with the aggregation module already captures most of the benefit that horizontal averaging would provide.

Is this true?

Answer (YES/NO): NO